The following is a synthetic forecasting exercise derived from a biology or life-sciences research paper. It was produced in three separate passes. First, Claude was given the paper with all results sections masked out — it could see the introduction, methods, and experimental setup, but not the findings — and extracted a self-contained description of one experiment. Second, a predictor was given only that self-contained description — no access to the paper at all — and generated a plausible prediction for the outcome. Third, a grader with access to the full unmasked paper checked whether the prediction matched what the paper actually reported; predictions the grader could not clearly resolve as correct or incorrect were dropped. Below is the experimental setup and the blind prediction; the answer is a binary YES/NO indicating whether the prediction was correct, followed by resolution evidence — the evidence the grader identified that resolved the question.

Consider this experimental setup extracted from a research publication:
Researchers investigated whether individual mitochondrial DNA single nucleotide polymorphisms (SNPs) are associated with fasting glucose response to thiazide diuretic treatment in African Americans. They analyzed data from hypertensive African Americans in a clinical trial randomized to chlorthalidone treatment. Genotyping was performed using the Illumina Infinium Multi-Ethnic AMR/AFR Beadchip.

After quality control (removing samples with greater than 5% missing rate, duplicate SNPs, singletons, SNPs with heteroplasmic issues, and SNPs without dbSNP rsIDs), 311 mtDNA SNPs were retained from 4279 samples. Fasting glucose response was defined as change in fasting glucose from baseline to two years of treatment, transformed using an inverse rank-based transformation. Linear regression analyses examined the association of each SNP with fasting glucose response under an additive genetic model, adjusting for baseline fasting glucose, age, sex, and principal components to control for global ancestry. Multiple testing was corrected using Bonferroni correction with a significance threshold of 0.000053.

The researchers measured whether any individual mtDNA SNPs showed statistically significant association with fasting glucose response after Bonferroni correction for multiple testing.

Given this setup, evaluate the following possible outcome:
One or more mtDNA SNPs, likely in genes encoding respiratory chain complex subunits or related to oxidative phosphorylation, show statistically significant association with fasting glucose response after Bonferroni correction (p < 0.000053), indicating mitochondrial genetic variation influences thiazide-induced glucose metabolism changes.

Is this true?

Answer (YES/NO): NO